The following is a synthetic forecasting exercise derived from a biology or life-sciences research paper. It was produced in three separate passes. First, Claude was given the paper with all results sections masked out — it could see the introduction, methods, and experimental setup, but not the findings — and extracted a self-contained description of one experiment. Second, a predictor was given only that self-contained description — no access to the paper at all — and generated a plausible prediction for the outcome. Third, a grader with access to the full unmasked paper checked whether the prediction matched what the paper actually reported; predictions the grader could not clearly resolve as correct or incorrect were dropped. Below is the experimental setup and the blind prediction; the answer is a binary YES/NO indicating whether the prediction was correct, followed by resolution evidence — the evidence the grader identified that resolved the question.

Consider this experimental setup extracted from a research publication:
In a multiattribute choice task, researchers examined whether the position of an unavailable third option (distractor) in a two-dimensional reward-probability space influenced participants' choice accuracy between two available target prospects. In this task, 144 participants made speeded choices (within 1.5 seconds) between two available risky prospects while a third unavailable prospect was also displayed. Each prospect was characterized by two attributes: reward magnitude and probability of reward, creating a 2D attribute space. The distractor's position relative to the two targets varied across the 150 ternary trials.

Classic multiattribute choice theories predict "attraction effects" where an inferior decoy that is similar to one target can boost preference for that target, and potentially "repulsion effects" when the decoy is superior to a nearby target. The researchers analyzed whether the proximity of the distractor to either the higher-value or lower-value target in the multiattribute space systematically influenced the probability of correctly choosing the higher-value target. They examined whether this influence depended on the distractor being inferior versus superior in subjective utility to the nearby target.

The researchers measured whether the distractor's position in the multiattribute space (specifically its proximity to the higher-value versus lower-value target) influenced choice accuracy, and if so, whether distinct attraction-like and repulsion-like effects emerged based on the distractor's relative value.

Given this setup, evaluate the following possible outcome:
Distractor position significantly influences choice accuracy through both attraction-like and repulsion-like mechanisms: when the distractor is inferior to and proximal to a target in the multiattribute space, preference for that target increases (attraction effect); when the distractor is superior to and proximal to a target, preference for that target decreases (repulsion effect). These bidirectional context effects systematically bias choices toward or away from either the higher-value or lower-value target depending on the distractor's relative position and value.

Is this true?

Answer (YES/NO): NO